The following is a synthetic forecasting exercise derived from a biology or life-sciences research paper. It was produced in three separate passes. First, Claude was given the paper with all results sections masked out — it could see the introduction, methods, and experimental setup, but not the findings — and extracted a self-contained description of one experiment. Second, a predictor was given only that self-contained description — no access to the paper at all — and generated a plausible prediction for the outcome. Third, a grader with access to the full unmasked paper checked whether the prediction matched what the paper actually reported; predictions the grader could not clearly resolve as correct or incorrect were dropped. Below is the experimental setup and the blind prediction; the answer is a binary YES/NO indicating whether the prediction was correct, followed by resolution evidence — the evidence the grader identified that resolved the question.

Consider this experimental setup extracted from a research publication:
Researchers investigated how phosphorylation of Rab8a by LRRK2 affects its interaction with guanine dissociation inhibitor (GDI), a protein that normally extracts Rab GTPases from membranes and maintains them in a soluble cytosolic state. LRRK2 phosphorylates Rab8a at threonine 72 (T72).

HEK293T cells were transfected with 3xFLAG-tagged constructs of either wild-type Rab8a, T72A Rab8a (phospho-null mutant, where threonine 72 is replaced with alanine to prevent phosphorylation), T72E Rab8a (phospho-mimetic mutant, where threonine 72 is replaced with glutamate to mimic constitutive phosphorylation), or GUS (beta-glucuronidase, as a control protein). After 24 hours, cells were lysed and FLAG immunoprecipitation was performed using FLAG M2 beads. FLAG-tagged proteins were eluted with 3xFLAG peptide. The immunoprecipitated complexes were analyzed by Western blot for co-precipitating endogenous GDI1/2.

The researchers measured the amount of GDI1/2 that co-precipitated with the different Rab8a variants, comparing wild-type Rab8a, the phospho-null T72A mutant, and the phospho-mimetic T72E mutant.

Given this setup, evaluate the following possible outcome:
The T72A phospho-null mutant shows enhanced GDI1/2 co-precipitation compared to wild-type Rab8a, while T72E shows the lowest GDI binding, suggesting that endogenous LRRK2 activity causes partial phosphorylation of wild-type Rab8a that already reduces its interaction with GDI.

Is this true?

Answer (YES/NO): YES